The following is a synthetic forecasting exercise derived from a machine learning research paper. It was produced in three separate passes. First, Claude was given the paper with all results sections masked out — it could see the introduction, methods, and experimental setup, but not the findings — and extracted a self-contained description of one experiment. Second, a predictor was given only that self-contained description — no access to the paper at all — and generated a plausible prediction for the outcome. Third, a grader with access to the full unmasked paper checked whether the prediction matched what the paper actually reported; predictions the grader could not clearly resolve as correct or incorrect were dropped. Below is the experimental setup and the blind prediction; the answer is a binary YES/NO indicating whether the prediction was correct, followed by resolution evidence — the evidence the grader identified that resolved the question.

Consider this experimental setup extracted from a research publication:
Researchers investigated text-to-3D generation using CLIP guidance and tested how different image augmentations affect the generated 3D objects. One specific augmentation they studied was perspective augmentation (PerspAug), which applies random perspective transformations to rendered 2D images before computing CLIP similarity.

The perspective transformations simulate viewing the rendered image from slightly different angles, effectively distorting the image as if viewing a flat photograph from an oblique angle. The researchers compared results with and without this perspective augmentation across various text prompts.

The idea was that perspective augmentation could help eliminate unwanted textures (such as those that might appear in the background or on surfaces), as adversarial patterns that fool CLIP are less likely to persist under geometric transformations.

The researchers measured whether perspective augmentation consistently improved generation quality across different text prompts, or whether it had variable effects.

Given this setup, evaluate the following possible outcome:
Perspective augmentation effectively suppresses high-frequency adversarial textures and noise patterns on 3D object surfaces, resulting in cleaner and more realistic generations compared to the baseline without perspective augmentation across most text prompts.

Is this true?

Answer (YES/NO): NO